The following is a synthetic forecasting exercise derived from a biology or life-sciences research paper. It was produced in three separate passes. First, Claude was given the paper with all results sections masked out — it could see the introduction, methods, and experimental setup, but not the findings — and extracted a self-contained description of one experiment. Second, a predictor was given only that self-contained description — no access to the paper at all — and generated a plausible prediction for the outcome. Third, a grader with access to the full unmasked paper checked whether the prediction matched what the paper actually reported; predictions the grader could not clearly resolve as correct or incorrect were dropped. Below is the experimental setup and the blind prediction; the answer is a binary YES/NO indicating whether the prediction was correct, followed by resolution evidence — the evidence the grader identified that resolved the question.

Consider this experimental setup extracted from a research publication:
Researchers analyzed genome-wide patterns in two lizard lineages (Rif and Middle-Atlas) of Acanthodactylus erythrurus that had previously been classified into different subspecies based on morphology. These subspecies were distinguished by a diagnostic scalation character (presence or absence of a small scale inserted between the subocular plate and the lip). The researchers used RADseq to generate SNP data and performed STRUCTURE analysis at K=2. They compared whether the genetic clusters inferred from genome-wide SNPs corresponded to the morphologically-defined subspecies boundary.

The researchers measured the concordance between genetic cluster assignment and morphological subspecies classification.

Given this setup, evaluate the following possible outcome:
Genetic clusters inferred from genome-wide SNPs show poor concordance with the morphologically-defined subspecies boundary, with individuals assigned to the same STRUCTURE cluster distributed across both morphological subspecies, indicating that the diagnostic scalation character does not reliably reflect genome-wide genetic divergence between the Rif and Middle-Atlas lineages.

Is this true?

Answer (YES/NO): NO